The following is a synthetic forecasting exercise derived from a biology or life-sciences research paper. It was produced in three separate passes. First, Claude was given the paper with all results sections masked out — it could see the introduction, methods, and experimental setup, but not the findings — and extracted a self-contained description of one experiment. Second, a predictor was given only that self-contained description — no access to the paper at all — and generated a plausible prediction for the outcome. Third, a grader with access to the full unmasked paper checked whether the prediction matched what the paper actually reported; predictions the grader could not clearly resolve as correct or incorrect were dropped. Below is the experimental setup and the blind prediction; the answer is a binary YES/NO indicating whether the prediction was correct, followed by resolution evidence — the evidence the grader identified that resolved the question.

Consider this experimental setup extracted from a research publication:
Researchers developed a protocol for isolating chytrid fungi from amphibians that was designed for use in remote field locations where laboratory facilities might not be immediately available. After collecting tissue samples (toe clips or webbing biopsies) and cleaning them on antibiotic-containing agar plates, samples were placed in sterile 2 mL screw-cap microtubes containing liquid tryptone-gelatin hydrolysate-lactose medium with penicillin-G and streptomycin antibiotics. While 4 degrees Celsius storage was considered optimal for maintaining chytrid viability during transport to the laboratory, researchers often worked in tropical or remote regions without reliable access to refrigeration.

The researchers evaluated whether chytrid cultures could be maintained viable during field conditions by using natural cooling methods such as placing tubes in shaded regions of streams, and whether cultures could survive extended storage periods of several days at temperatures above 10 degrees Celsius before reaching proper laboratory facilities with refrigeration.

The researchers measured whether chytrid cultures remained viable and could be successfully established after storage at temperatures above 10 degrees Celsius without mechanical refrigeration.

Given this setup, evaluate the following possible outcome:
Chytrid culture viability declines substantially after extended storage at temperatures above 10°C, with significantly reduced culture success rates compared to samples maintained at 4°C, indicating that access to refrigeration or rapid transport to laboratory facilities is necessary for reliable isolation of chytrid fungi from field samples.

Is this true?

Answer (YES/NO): NO